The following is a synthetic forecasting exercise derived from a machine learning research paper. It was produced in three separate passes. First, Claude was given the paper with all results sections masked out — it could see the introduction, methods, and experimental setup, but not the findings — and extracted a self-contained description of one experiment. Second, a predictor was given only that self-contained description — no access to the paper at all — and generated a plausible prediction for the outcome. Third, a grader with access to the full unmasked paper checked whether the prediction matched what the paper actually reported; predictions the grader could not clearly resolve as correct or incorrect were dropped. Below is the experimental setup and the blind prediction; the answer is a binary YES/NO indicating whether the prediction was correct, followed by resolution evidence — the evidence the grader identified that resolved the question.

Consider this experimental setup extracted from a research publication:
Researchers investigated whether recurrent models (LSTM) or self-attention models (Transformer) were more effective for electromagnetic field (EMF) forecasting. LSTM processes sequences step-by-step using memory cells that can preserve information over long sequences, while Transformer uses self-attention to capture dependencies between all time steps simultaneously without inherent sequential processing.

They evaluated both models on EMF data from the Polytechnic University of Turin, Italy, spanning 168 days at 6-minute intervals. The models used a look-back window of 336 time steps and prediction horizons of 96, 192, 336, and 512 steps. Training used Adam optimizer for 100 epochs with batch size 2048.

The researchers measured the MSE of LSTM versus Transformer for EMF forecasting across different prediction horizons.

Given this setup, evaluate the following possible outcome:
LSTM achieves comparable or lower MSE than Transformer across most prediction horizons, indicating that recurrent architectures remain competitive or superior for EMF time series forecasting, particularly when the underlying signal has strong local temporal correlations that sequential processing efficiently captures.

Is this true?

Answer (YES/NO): YES